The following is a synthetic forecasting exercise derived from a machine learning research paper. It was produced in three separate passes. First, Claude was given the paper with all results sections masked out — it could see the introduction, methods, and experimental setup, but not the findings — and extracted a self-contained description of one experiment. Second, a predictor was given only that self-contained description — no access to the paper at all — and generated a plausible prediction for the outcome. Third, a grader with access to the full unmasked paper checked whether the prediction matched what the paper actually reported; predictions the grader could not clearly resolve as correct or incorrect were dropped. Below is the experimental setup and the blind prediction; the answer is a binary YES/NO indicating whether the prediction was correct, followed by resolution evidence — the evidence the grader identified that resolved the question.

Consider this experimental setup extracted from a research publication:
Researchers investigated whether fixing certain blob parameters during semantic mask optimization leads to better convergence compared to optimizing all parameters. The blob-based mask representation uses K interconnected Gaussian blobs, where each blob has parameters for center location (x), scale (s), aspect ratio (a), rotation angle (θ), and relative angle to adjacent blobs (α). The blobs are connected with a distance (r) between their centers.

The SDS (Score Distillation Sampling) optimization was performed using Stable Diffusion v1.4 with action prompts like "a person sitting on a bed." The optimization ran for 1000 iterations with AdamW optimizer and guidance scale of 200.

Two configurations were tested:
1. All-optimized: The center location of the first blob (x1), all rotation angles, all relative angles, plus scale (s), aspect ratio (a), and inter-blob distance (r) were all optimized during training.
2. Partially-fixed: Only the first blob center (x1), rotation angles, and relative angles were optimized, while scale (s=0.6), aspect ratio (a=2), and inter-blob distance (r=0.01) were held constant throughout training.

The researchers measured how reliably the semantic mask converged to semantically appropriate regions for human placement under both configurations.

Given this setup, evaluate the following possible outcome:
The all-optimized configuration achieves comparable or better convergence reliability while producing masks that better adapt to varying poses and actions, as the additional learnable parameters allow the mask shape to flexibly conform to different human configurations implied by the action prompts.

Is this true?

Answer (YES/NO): NO